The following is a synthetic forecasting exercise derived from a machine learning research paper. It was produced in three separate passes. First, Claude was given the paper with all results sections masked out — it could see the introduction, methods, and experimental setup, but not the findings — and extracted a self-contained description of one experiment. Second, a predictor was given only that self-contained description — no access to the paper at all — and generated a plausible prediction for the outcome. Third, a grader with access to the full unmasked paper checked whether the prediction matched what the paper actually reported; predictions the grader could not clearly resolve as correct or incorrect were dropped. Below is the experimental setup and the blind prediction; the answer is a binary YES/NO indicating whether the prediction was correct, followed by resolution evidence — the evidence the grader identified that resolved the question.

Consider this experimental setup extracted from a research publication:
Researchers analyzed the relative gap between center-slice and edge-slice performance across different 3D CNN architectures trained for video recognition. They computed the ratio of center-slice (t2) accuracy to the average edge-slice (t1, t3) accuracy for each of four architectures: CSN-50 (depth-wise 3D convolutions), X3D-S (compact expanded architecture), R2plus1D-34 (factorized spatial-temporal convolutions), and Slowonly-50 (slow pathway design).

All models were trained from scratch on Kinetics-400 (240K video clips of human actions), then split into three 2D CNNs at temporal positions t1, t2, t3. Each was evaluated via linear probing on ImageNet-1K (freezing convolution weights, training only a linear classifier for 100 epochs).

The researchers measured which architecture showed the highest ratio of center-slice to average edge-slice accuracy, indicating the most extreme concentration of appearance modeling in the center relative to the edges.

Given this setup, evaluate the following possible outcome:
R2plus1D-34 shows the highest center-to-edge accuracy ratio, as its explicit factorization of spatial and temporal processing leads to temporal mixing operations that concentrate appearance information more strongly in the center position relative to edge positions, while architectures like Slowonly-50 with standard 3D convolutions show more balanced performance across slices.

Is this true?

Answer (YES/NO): YES